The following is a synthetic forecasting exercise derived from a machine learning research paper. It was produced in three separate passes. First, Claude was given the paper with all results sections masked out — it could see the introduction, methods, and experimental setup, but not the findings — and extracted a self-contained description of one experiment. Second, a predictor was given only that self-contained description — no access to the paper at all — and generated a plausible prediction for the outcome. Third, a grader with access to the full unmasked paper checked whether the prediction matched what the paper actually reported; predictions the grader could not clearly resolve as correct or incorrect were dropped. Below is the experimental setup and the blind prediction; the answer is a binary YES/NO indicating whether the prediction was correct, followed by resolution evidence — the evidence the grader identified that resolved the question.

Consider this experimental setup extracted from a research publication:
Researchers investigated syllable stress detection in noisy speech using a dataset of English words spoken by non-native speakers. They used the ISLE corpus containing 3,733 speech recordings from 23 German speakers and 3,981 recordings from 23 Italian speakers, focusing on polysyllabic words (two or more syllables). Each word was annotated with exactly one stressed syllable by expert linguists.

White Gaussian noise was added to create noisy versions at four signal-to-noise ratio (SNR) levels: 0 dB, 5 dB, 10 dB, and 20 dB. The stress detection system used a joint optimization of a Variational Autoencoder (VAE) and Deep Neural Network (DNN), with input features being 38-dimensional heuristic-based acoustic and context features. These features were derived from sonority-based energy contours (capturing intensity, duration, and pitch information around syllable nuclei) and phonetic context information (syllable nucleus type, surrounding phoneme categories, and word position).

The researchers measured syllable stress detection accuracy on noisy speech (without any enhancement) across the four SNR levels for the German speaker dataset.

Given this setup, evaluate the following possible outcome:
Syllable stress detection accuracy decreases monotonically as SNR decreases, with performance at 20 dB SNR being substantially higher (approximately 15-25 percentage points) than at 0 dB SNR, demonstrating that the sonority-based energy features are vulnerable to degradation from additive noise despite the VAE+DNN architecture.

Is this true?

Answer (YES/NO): NO